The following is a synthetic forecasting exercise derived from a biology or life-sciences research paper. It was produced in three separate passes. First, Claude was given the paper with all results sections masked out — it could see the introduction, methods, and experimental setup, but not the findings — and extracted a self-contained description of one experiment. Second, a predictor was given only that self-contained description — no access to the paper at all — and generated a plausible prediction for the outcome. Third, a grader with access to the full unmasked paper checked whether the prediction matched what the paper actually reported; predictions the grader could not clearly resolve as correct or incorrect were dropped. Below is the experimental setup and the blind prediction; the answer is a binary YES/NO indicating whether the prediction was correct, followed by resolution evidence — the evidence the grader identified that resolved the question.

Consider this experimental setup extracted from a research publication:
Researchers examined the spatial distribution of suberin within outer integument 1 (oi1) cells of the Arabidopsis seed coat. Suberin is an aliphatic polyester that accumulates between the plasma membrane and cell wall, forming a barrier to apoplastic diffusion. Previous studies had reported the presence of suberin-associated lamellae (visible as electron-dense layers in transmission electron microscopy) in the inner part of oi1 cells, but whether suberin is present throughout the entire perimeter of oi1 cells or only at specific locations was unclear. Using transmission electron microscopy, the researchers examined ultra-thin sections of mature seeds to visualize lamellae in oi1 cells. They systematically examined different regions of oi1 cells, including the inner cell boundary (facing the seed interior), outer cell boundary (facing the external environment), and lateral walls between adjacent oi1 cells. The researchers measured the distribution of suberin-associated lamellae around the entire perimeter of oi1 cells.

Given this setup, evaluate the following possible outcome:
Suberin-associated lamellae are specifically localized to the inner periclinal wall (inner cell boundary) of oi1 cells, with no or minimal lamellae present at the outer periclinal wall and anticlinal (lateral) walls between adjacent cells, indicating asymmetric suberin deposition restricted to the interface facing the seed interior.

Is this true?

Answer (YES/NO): NO